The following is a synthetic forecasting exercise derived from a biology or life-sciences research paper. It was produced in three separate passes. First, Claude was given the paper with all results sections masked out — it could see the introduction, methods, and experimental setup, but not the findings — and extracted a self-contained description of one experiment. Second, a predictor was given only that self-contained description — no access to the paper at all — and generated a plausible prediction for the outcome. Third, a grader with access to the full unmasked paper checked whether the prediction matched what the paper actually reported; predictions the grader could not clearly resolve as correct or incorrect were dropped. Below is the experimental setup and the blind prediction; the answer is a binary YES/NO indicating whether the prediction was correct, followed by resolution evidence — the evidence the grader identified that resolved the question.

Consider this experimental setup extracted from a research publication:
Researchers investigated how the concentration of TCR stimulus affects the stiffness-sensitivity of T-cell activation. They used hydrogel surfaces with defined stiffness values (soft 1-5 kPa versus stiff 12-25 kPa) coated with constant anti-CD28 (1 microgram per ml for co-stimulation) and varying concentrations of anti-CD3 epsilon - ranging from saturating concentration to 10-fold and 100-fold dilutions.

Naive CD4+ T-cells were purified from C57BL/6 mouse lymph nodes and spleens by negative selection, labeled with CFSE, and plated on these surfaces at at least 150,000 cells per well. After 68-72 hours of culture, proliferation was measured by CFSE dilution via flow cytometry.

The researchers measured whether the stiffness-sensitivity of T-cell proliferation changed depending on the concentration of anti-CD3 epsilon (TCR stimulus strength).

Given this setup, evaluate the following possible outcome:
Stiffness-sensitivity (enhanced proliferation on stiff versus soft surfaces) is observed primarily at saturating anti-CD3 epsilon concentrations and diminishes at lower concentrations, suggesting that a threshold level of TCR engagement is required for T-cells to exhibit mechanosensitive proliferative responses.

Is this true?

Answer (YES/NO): NO